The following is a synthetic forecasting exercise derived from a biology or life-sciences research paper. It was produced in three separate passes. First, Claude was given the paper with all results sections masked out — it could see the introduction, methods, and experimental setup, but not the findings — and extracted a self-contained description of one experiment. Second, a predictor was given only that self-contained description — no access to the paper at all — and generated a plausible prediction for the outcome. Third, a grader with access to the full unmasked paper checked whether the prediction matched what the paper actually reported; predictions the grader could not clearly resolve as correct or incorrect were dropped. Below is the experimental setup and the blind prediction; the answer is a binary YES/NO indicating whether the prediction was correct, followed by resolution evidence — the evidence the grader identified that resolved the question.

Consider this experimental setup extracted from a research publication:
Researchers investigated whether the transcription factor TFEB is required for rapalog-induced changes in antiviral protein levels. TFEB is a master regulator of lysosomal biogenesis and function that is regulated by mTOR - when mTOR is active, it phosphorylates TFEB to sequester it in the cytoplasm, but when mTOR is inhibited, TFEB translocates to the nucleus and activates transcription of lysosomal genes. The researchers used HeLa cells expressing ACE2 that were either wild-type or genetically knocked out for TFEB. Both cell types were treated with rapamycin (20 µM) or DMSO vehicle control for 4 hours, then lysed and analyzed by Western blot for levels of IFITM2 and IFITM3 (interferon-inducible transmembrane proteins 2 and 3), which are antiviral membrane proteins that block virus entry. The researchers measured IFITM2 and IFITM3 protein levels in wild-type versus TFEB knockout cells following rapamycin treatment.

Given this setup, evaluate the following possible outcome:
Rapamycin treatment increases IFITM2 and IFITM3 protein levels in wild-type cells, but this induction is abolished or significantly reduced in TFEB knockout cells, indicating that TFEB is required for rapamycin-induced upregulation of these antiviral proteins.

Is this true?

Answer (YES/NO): NO